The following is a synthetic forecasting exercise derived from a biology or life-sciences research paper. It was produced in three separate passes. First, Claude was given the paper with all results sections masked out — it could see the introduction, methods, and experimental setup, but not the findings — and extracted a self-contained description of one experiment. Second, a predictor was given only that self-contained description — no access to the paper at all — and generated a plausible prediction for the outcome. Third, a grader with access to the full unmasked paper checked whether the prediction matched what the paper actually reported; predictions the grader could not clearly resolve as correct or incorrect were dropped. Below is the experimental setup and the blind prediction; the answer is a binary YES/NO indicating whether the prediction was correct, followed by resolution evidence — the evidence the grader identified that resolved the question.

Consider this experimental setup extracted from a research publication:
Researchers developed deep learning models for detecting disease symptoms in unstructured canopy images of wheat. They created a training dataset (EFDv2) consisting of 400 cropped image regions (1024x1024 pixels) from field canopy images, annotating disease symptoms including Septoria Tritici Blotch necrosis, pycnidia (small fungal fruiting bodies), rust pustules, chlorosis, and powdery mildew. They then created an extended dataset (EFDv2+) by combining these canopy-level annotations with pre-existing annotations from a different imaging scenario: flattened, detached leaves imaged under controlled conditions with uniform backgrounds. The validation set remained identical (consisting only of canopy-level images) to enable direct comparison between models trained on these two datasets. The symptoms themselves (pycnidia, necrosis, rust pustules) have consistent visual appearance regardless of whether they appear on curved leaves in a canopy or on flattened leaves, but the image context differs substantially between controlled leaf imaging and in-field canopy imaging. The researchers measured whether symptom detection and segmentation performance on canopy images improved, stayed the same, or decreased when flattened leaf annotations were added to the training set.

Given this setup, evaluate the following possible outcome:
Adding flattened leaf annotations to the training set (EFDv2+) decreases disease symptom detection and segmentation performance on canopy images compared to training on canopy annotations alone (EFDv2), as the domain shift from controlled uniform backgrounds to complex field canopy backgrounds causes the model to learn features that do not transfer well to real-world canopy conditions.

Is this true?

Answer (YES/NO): NO